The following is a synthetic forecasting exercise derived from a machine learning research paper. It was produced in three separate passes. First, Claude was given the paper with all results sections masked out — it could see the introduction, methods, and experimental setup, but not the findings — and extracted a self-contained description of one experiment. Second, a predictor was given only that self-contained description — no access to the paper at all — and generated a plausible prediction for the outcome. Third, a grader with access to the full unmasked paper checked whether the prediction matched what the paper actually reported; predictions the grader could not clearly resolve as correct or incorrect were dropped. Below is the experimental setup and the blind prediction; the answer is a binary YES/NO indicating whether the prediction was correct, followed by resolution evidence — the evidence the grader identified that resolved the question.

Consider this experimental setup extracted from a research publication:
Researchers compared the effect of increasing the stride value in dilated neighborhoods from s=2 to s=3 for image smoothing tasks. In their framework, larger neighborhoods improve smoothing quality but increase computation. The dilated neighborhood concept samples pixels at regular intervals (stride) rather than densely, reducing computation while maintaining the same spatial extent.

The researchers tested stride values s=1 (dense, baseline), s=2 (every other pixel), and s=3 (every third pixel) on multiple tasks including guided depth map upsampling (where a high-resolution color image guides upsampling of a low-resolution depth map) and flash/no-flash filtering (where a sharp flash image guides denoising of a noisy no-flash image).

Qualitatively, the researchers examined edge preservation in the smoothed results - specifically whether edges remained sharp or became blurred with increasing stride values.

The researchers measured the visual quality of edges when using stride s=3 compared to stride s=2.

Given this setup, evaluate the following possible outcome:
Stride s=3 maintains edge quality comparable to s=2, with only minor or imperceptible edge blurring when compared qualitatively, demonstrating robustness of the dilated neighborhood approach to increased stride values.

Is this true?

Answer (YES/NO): NO